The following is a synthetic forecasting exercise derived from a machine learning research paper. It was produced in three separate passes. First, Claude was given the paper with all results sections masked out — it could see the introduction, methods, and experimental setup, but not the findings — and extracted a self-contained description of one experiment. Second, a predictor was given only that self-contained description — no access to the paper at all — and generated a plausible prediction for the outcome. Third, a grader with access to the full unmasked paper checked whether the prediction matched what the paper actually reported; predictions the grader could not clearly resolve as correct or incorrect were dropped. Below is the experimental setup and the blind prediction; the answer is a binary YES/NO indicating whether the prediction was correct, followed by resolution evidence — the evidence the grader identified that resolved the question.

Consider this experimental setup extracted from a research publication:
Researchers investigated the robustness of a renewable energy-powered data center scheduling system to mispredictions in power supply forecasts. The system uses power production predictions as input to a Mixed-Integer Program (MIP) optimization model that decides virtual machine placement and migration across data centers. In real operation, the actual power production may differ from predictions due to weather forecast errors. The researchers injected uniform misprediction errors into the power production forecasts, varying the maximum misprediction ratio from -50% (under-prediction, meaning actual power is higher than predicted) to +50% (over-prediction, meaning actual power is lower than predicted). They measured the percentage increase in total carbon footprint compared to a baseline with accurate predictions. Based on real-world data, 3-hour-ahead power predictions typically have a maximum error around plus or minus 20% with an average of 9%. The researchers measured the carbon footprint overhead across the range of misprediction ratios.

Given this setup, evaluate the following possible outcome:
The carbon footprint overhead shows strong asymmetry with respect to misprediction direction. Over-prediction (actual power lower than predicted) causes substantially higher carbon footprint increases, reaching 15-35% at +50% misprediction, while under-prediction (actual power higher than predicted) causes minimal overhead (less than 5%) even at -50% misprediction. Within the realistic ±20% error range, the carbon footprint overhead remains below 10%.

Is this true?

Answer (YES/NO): NO